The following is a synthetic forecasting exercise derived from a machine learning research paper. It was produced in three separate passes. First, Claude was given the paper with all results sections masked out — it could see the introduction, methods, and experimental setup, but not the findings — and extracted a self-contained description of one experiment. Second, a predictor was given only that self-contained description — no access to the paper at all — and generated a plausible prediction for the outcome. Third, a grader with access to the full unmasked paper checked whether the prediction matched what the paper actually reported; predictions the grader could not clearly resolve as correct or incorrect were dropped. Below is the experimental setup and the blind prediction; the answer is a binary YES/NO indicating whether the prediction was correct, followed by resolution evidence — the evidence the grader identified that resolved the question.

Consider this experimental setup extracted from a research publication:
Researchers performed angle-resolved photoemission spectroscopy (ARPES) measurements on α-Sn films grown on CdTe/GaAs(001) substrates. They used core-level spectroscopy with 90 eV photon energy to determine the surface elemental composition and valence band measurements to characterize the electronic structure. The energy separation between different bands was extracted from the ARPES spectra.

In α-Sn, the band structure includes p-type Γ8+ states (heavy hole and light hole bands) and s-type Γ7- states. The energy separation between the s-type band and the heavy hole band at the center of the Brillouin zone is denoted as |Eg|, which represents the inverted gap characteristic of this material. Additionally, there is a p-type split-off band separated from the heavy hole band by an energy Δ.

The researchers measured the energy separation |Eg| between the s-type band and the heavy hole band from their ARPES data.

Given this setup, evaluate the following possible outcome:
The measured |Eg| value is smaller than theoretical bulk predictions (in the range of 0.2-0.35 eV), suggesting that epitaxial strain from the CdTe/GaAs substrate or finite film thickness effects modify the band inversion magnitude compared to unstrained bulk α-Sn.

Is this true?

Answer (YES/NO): NO